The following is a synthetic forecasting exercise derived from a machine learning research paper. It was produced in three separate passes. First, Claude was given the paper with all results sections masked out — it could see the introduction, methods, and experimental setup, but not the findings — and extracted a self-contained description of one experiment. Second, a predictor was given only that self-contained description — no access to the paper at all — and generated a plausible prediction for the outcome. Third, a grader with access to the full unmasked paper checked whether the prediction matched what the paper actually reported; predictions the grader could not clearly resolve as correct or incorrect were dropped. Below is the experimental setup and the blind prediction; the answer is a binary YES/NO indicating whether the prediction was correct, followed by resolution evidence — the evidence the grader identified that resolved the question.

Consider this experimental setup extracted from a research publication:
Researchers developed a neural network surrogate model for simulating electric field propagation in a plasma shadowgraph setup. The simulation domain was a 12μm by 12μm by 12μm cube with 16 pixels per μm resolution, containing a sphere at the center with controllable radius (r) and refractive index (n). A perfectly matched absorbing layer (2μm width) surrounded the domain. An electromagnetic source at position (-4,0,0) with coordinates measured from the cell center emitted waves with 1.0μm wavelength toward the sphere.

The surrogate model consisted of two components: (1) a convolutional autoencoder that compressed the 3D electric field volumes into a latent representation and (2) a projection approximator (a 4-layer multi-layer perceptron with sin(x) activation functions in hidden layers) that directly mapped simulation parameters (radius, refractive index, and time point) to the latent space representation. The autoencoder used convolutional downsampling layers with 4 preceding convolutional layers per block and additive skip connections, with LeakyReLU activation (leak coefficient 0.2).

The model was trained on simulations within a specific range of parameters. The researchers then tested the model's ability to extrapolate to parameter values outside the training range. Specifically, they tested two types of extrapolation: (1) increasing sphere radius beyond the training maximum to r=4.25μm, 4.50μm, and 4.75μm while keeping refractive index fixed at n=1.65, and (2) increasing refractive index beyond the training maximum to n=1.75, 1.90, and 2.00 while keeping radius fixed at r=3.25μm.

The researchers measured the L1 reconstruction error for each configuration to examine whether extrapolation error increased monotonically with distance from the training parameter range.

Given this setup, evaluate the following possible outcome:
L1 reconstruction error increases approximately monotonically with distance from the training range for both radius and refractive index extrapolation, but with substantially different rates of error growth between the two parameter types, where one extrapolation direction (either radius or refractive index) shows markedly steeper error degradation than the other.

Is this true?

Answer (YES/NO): NO